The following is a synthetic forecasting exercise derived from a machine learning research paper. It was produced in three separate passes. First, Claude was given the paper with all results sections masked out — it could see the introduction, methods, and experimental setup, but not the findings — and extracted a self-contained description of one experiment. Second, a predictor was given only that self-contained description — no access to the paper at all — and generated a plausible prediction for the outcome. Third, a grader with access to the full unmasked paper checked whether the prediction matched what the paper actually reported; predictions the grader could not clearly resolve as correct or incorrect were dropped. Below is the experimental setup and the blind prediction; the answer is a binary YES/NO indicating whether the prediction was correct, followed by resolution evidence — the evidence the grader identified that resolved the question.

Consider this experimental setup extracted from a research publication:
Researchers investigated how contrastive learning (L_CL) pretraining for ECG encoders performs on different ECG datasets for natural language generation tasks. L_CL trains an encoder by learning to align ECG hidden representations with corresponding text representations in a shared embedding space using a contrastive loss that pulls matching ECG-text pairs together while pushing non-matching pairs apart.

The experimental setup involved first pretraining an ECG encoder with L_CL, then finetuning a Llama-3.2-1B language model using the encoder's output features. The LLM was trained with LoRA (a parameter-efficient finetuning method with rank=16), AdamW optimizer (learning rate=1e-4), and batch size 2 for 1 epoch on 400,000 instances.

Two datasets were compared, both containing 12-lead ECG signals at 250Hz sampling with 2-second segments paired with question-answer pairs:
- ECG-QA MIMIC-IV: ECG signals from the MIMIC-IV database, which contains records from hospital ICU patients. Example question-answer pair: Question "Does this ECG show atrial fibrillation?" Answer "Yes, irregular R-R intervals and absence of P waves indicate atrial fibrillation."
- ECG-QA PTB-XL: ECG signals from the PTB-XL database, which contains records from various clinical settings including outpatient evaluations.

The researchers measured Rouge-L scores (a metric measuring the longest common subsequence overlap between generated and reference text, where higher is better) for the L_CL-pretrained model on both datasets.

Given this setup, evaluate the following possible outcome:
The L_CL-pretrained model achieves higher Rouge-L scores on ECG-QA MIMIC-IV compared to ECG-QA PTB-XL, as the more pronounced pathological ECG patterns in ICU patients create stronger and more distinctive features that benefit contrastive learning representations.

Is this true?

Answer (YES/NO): YES